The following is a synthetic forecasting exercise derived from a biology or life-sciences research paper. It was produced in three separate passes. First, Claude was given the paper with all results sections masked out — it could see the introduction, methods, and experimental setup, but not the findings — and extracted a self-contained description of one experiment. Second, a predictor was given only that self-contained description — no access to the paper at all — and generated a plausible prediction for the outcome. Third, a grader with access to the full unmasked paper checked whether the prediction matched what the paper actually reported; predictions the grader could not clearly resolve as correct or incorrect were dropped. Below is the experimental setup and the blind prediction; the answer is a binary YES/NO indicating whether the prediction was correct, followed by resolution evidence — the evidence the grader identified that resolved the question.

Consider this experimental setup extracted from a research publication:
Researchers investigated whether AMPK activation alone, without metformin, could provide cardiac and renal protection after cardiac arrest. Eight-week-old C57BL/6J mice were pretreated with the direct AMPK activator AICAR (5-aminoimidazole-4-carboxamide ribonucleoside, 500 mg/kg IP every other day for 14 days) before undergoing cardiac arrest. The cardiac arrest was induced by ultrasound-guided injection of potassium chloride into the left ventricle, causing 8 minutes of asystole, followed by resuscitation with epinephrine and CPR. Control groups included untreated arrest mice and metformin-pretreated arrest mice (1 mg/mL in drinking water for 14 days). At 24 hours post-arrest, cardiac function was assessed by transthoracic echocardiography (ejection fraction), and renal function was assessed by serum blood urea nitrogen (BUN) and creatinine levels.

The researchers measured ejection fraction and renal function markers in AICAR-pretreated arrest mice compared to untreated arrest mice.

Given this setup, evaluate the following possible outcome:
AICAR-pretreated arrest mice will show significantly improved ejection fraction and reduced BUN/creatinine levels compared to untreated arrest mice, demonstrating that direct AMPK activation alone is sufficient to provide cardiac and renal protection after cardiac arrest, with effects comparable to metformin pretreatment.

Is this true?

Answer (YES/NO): NO